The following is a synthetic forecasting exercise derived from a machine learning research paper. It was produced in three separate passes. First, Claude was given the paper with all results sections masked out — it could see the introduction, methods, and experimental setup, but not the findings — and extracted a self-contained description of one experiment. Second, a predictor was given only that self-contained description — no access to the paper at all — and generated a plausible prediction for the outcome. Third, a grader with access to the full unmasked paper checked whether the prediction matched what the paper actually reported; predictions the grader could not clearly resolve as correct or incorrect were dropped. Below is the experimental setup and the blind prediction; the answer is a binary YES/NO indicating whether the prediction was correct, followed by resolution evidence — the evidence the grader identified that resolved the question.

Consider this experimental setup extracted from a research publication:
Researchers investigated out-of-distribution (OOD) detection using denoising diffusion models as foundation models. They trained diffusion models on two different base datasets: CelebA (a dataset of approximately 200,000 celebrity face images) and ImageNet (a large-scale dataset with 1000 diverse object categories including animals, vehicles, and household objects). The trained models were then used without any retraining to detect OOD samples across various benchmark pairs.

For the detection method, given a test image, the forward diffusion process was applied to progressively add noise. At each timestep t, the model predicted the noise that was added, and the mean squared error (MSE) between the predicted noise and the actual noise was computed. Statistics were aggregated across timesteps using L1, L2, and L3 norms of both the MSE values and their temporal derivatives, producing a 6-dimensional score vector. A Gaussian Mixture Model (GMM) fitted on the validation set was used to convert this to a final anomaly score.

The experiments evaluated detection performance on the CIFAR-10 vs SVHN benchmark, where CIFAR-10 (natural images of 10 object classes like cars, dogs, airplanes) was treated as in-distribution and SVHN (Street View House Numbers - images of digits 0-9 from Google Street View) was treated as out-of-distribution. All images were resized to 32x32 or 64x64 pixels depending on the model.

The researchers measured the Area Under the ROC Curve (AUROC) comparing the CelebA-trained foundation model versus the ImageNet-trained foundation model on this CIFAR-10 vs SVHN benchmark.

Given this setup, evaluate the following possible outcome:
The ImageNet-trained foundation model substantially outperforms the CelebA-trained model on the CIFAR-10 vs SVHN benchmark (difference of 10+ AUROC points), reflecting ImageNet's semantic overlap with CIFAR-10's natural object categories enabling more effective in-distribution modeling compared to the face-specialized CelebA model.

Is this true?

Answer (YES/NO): NO